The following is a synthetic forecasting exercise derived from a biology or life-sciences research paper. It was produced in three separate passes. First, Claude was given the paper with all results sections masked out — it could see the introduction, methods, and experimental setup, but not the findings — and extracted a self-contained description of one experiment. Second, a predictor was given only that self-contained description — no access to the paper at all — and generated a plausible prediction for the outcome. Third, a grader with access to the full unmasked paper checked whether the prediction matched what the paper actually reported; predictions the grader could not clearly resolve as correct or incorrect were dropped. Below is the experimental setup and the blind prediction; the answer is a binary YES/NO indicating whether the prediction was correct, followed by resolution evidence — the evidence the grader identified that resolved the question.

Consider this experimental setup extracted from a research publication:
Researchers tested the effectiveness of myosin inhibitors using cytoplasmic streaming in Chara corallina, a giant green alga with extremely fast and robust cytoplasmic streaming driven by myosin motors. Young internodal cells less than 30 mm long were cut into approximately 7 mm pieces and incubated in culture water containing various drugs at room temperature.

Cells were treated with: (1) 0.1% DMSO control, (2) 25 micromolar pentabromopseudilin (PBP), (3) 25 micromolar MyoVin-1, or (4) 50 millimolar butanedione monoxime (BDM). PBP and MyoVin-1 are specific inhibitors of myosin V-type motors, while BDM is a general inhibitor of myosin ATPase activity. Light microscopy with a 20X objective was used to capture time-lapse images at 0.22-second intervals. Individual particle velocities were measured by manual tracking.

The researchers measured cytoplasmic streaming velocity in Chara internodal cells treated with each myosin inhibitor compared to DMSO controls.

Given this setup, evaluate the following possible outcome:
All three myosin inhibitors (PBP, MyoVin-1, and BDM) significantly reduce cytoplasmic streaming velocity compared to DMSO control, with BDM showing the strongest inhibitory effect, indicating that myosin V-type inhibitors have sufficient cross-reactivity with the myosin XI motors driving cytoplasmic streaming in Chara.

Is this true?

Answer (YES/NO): NO